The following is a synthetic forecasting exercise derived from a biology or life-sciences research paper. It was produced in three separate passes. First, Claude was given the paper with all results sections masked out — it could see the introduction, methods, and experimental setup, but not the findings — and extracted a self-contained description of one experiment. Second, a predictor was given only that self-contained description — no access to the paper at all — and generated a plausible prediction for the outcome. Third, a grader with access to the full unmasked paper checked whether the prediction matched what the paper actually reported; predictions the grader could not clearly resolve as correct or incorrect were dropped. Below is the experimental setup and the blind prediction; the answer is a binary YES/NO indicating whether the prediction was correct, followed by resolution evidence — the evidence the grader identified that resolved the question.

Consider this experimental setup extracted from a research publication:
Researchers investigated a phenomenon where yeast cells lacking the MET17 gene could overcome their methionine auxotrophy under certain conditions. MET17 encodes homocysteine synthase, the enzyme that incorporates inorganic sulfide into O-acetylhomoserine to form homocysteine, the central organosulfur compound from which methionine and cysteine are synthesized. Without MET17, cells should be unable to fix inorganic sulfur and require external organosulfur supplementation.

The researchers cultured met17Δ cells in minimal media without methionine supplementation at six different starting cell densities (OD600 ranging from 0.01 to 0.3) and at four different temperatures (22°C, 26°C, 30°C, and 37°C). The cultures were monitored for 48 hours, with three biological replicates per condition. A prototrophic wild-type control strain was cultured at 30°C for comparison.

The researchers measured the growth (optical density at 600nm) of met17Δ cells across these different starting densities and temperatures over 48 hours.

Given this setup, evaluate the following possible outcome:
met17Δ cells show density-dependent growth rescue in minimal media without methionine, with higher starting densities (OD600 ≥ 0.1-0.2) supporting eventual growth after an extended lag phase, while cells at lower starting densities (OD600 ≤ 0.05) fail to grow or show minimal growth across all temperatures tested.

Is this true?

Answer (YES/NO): NO